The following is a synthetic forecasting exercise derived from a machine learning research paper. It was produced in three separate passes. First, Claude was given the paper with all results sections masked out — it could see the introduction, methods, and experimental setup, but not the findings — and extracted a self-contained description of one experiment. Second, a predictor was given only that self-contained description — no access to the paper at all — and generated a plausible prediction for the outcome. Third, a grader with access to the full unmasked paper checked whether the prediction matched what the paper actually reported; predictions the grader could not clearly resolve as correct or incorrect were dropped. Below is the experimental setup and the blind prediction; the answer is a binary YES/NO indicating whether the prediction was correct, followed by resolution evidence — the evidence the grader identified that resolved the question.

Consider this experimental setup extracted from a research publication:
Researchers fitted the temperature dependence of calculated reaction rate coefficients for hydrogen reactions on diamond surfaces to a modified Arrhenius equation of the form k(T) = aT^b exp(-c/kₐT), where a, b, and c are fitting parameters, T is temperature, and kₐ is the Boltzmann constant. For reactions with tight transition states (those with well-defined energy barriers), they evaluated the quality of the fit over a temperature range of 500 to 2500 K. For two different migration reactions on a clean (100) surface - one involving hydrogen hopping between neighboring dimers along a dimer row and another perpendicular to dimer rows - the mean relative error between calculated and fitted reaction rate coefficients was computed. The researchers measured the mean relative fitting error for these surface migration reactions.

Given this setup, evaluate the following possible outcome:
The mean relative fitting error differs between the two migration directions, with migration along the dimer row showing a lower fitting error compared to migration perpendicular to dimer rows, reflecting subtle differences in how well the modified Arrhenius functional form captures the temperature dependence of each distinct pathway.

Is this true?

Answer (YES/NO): NO